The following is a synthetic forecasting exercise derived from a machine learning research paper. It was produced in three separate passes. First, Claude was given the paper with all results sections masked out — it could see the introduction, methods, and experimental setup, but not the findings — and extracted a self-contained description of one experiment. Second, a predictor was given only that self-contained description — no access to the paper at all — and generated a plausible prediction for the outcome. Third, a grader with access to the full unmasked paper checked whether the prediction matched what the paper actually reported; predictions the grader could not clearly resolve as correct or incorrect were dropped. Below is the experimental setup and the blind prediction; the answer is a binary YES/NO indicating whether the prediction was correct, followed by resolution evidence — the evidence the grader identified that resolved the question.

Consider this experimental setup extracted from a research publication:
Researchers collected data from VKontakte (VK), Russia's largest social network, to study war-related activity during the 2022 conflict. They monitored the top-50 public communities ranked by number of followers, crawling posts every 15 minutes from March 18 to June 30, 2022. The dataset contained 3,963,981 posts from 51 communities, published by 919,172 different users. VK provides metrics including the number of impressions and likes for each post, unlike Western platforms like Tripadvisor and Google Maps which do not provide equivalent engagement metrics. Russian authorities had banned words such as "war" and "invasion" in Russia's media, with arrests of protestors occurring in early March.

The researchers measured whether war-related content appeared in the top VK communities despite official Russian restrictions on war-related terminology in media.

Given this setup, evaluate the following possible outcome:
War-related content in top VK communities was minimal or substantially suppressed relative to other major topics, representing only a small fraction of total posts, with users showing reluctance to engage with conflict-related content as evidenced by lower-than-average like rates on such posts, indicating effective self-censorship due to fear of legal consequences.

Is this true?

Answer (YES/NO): NO